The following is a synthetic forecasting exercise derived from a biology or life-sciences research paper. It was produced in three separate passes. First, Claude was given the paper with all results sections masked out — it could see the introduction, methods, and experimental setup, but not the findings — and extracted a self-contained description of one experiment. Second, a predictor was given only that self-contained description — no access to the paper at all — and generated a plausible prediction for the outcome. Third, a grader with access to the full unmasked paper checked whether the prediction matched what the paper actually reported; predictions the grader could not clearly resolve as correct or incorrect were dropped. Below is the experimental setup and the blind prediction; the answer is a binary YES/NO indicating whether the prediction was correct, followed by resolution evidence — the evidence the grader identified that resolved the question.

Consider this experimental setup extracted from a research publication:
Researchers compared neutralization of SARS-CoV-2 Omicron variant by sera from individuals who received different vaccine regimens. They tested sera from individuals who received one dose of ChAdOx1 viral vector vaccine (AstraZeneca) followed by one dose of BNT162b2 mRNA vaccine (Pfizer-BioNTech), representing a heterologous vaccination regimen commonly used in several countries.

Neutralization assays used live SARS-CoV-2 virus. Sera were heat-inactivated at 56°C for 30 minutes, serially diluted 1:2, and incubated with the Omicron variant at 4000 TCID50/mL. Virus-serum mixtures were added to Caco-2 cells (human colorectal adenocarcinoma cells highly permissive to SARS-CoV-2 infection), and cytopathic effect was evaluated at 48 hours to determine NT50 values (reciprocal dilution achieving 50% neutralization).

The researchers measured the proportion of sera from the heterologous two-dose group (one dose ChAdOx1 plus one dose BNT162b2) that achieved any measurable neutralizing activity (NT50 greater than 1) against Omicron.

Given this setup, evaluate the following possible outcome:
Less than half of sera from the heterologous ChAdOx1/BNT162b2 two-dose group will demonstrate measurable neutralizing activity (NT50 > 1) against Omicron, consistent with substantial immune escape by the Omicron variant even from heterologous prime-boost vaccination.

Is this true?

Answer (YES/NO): YES